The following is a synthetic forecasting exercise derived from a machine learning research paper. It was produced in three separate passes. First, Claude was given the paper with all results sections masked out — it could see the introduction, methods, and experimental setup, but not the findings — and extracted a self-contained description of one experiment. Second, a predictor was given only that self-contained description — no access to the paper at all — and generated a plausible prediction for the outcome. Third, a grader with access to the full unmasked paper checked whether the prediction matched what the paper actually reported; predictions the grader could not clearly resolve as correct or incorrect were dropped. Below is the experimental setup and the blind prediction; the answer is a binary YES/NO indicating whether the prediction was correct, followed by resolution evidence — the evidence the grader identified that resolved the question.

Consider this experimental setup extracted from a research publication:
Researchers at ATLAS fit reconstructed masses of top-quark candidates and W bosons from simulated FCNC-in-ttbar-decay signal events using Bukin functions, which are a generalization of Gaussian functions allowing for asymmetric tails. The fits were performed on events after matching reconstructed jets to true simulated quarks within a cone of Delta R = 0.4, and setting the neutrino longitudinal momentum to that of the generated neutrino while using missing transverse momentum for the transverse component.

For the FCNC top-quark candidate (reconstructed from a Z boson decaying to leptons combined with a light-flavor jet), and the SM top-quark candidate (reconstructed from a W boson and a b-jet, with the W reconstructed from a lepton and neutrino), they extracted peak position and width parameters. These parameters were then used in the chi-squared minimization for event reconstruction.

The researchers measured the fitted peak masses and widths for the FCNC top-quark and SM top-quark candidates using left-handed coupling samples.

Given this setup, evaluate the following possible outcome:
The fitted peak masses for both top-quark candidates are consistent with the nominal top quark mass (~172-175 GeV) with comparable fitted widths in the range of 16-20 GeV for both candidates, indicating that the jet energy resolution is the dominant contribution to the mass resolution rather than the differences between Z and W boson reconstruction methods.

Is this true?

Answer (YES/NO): NO